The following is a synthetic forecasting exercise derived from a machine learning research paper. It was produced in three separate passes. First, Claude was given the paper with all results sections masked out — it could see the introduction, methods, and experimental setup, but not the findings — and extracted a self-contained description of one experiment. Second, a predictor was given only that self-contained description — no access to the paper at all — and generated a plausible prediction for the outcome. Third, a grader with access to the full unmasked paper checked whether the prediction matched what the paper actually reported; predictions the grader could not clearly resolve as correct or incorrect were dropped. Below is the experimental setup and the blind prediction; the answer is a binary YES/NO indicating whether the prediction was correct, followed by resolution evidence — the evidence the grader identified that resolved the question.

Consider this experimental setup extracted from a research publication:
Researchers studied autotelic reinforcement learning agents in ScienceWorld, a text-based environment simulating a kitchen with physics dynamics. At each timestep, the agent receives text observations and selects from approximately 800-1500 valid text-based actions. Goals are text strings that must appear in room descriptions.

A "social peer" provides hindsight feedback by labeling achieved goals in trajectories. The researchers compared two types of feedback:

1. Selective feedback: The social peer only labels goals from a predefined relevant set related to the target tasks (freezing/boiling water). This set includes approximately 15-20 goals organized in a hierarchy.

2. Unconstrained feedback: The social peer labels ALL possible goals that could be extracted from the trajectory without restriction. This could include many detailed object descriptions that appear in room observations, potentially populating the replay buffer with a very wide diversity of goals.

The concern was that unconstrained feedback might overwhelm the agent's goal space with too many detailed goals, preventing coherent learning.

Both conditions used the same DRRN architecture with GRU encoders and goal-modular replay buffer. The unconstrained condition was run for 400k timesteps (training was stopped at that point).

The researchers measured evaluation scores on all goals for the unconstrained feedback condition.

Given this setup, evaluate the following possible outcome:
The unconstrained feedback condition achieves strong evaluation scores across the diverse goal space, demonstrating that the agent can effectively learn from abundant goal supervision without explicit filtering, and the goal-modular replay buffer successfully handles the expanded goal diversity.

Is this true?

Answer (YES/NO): NO